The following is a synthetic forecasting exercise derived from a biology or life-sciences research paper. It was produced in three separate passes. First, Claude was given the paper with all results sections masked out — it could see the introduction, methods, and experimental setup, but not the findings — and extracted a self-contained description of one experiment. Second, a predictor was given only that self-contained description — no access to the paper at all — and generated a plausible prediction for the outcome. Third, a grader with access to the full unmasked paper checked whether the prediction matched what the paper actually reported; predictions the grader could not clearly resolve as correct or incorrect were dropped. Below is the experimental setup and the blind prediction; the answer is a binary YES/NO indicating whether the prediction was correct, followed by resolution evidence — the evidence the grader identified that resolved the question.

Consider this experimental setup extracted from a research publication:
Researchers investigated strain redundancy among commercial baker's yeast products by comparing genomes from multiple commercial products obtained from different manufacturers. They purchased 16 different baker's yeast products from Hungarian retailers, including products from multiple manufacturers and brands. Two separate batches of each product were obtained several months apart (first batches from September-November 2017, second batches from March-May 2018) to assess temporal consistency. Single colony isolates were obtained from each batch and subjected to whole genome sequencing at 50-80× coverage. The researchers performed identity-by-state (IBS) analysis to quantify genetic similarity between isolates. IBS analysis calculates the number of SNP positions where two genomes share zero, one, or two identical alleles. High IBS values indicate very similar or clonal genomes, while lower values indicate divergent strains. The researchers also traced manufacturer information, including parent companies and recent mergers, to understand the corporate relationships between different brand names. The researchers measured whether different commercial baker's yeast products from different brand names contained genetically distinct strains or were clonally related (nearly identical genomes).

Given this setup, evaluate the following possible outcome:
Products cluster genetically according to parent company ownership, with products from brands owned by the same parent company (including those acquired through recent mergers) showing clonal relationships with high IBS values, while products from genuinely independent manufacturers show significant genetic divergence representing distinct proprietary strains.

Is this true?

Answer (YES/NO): NO